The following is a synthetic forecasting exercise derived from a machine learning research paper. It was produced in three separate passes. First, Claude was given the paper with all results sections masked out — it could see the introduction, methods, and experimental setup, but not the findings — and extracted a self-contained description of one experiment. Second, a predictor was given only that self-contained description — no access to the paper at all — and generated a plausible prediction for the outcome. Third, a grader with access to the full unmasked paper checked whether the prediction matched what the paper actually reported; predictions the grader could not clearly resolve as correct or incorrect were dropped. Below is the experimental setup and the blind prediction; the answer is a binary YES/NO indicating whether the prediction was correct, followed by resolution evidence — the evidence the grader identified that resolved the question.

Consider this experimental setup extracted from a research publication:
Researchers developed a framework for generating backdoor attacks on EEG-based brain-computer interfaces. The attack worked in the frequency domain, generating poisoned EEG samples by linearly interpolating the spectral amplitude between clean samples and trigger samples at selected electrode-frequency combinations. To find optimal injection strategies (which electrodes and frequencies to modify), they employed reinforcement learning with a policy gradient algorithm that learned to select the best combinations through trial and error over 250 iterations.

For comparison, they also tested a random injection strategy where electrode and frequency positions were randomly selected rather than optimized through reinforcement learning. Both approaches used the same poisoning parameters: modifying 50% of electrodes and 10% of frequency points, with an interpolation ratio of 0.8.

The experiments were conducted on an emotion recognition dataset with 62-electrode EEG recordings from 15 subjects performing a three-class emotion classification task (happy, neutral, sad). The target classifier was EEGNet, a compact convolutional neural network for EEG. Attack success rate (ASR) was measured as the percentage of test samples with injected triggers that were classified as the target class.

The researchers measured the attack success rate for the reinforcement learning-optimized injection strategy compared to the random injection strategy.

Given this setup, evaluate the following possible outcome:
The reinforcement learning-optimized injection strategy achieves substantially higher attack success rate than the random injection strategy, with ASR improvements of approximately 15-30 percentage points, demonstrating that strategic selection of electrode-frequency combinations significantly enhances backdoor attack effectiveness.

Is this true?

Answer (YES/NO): NO